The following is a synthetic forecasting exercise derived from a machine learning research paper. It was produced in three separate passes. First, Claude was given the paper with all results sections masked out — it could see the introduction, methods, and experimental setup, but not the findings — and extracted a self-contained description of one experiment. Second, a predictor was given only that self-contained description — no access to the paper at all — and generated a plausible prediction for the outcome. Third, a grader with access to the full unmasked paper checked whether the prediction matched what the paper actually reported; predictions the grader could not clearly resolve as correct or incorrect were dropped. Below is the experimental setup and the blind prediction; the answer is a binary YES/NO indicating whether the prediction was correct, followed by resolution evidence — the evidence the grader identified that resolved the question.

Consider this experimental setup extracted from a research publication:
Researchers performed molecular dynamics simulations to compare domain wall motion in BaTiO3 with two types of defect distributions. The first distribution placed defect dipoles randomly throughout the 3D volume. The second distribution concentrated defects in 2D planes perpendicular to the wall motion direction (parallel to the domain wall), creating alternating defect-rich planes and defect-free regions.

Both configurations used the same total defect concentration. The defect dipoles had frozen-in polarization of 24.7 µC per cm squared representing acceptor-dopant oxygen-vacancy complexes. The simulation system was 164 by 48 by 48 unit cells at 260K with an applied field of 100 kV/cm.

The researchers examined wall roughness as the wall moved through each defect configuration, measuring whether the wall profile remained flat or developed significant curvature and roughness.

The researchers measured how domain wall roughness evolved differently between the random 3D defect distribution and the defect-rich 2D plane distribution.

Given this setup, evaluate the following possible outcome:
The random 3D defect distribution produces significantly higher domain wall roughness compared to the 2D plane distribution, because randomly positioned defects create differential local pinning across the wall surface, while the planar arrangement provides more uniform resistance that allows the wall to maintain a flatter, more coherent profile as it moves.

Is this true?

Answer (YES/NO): NO